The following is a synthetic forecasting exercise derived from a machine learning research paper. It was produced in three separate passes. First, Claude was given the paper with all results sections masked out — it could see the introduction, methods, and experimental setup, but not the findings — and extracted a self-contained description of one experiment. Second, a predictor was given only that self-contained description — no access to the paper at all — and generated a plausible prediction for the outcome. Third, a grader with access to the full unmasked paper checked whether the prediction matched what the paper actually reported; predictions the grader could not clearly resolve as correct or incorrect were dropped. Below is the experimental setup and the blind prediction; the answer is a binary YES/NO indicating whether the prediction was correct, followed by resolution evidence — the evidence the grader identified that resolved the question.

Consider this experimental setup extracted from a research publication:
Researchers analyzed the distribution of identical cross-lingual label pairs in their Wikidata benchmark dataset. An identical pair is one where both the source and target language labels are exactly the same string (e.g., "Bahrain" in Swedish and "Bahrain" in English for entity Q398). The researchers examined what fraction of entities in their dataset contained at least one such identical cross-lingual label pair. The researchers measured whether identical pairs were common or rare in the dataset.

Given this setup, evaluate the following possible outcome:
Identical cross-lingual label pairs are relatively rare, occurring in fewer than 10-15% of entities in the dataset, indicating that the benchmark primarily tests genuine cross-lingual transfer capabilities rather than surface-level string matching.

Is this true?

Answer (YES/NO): NO